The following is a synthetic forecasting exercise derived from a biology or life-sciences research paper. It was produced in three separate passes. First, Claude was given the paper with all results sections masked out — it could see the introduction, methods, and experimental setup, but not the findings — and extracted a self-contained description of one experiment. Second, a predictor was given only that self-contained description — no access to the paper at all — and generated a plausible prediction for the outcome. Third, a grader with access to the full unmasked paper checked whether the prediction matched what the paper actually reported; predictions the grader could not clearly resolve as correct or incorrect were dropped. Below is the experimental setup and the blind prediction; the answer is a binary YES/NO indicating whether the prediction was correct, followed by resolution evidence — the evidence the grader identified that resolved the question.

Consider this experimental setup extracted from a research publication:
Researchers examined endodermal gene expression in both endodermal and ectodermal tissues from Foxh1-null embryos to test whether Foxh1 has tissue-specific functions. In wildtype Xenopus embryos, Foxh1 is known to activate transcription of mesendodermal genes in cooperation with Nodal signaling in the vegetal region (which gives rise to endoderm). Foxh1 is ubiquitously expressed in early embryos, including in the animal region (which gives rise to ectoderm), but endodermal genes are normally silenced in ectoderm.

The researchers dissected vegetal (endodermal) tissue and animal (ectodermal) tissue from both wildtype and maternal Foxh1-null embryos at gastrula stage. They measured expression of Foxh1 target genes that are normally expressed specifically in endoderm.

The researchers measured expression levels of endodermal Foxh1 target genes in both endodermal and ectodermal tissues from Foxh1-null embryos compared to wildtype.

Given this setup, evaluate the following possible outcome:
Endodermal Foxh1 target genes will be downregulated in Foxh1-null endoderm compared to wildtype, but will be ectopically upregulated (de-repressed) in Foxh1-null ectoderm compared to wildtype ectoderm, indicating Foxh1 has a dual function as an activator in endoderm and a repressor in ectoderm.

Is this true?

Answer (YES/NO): YES